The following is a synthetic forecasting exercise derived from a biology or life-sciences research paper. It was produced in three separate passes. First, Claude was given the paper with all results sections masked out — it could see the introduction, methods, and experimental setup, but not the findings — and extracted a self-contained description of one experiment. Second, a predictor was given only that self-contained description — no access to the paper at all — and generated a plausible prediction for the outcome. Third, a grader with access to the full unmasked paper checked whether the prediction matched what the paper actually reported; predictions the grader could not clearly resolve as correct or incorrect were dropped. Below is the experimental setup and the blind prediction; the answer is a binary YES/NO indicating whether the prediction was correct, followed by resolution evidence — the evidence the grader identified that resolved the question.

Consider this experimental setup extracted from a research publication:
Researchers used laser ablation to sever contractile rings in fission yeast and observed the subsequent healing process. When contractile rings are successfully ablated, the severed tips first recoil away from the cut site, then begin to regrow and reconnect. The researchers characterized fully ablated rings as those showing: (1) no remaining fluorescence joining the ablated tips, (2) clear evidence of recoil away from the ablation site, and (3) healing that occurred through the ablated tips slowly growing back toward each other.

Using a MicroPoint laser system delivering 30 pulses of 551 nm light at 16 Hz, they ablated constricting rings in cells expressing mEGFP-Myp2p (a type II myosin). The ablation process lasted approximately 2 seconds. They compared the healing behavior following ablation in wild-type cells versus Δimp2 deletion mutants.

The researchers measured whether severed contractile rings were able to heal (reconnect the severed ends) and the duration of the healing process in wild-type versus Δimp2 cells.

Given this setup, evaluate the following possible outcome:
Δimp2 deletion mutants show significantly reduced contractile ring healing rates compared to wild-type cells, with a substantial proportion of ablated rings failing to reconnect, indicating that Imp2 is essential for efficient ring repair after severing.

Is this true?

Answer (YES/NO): NO